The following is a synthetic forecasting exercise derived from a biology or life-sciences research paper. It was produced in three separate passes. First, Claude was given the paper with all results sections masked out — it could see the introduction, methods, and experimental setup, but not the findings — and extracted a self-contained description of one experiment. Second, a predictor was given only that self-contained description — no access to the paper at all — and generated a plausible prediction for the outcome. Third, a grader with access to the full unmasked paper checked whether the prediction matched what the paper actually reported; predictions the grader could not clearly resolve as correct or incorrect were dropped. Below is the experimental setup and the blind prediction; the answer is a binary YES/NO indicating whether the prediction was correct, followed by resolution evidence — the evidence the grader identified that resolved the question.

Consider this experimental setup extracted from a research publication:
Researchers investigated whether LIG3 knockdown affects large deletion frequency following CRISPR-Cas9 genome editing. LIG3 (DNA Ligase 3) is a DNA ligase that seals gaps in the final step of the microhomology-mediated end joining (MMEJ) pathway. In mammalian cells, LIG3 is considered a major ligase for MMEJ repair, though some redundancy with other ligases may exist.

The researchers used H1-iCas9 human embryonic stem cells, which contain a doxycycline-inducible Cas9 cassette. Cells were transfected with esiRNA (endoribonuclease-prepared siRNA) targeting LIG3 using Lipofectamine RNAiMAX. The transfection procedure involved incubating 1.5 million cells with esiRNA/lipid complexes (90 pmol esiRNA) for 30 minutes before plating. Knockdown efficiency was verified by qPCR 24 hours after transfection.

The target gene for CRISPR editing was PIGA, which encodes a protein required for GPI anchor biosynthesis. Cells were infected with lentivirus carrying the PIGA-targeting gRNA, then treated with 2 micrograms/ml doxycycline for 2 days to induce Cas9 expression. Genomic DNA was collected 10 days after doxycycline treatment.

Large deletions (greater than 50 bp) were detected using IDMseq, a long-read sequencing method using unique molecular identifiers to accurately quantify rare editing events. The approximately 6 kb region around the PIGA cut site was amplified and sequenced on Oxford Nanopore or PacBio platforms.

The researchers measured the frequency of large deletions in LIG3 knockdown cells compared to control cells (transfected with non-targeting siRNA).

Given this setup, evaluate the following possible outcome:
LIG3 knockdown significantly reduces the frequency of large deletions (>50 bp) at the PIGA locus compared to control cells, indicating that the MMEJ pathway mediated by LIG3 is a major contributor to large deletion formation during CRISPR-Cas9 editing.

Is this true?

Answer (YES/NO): NO